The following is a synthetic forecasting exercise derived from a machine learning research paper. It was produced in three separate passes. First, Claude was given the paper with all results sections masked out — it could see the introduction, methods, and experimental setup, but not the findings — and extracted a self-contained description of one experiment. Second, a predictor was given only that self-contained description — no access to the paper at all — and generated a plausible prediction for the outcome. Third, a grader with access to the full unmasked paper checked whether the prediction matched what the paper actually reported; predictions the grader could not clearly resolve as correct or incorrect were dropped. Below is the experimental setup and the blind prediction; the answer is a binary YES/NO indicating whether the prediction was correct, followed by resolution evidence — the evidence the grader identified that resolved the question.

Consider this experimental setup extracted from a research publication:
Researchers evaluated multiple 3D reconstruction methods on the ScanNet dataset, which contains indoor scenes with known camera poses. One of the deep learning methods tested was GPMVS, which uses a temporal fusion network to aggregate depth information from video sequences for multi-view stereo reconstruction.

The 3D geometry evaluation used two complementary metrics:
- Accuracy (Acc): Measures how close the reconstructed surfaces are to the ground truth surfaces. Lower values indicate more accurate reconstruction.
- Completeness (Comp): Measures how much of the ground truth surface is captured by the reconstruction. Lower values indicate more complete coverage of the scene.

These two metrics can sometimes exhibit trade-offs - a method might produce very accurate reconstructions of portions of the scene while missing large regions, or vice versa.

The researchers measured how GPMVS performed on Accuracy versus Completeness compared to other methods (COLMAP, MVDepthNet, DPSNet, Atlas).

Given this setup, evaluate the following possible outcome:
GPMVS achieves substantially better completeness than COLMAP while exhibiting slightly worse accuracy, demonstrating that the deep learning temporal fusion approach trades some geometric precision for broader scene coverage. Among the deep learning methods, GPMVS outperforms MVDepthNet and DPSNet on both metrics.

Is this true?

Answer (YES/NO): NO